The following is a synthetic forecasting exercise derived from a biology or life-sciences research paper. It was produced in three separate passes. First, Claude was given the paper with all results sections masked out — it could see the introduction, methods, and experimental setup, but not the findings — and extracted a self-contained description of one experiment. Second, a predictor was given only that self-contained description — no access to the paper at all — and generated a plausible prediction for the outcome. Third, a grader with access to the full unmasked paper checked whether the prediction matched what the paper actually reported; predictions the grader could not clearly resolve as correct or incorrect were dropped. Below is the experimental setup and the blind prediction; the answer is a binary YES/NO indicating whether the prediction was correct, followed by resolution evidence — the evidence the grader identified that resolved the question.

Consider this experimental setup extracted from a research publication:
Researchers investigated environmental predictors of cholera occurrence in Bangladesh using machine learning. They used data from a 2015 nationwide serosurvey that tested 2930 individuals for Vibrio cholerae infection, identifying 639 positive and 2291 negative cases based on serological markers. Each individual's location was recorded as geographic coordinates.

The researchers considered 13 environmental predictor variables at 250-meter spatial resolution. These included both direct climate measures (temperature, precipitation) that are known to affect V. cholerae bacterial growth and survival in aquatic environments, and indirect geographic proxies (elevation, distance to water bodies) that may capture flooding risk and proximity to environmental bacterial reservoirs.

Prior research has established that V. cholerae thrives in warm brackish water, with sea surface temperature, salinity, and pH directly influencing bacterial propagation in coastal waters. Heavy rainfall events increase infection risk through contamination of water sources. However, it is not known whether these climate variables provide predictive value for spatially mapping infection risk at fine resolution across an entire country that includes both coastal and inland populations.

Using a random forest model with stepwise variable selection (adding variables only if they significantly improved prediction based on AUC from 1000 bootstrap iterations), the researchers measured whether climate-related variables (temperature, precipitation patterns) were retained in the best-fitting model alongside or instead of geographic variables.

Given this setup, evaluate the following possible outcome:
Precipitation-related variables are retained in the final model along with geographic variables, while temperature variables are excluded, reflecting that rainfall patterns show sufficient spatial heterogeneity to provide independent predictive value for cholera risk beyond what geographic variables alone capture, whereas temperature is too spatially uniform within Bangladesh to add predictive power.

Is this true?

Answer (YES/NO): NO